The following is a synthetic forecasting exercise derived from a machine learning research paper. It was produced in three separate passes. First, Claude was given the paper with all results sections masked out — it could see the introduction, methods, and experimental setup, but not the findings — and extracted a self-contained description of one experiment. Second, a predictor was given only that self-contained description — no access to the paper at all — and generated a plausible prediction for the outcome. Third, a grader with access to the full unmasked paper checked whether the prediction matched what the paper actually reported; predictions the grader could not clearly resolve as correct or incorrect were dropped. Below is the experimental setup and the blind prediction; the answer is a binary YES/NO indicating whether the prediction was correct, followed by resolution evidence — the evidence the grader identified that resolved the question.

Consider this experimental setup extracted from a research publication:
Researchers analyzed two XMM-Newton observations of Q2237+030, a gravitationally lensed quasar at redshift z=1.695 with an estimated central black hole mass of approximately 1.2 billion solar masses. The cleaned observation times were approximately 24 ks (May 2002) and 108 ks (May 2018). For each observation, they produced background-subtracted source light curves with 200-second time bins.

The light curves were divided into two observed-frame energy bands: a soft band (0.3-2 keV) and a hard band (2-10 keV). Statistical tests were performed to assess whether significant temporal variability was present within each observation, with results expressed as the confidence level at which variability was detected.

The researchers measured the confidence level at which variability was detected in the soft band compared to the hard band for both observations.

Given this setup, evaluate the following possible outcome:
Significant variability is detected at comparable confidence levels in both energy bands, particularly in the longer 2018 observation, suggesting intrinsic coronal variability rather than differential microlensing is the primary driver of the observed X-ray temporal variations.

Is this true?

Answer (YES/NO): NO